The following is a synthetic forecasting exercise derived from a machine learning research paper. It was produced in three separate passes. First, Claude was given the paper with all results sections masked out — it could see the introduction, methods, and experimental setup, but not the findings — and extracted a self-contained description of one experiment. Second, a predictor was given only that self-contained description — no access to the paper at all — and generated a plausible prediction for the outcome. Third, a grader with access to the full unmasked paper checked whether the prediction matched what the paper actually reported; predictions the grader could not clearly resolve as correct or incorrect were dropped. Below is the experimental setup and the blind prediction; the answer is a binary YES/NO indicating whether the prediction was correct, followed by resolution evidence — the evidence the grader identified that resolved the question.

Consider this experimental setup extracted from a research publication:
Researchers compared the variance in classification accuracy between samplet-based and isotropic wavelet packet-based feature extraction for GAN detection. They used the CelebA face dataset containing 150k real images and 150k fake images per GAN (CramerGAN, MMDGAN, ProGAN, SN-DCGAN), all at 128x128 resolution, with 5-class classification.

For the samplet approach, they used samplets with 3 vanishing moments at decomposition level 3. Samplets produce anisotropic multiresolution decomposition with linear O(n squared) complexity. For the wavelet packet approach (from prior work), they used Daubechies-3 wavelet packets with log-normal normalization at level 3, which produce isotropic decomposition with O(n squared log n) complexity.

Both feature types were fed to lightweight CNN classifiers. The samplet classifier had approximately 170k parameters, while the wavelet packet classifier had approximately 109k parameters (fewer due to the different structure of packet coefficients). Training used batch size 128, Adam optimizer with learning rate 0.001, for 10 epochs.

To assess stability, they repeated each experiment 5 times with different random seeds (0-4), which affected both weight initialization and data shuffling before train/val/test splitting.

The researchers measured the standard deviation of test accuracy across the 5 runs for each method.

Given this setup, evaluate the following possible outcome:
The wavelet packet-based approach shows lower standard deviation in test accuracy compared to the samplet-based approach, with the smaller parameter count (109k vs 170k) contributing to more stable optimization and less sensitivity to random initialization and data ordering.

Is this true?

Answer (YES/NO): NO